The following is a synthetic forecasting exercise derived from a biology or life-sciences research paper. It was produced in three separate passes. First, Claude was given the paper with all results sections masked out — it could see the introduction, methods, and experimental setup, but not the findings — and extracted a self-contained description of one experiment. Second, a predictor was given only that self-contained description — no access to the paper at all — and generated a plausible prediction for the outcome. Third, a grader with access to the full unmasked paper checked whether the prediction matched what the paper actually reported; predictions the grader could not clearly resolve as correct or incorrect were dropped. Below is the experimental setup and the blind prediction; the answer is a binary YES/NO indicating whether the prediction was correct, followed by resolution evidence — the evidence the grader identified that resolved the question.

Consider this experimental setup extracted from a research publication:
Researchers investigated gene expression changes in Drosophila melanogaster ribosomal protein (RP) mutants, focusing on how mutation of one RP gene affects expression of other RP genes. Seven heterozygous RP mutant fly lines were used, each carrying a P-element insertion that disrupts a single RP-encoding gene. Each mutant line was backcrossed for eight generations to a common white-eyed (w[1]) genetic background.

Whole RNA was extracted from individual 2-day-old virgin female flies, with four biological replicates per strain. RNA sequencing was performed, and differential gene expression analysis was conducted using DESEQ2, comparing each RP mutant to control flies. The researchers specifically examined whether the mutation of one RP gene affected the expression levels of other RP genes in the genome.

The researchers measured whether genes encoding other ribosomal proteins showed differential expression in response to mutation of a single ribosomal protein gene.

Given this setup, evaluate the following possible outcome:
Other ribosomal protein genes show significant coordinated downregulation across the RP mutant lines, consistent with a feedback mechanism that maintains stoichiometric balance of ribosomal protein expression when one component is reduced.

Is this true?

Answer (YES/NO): NO